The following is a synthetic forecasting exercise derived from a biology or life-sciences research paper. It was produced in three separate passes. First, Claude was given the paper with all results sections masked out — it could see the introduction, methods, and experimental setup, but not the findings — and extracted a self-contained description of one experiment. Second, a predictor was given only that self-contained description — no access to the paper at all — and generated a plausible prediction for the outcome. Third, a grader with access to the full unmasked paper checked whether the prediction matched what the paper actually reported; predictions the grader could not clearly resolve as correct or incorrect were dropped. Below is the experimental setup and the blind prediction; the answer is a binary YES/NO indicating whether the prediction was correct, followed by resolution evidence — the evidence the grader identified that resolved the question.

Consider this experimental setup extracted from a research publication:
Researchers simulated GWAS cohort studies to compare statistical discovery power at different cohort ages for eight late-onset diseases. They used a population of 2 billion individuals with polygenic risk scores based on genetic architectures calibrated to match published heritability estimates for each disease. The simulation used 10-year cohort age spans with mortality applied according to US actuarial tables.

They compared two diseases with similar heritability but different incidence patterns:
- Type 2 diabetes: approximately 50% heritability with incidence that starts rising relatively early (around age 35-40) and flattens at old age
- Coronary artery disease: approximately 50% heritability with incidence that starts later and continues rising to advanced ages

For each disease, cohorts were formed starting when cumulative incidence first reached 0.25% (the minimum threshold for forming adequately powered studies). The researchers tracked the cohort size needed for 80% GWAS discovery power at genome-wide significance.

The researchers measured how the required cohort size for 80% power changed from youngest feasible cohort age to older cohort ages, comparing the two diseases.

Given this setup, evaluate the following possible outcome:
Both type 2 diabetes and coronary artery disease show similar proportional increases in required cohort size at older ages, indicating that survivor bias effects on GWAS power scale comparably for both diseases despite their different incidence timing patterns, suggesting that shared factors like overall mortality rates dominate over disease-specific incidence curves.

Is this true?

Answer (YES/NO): NO